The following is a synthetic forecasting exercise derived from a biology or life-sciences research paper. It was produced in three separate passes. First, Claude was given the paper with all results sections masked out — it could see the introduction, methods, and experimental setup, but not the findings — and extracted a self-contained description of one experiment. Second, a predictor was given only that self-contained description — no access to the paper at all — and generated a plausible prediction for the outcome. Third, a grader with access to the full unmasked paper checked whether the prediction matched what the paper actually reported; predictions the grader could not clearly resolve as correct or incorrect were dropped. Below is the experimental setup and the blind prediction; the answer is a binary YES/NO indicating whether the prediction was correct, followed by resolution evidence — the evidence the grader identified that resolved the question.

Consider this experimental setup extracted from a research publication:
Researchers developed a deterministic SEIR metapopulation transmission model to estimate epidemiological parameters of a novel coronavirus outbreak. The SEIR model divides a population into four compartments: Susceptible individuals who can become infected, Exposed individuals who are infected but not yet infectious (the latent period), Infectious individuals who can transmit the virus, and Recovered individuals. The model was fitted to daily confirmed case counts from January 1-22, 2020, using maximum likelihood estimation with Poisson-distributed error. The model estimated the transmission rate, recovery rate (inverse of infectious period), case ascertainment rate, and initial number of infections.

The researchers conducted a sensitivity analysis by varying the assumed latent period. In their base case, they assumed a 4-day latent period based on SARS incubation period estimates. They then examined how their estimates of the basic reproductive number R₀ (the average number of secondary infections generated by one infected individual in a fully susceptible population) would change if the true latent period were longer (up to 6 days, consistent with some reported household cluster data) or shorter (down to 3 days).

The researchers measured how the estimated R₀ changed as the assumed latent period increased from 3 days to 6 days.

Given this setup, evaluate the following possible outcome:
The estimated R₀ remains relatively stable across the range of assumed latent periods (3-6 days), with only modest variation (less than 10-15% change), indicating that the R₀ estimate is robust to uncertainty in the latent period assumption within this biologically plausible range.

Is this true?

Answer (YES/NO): NO